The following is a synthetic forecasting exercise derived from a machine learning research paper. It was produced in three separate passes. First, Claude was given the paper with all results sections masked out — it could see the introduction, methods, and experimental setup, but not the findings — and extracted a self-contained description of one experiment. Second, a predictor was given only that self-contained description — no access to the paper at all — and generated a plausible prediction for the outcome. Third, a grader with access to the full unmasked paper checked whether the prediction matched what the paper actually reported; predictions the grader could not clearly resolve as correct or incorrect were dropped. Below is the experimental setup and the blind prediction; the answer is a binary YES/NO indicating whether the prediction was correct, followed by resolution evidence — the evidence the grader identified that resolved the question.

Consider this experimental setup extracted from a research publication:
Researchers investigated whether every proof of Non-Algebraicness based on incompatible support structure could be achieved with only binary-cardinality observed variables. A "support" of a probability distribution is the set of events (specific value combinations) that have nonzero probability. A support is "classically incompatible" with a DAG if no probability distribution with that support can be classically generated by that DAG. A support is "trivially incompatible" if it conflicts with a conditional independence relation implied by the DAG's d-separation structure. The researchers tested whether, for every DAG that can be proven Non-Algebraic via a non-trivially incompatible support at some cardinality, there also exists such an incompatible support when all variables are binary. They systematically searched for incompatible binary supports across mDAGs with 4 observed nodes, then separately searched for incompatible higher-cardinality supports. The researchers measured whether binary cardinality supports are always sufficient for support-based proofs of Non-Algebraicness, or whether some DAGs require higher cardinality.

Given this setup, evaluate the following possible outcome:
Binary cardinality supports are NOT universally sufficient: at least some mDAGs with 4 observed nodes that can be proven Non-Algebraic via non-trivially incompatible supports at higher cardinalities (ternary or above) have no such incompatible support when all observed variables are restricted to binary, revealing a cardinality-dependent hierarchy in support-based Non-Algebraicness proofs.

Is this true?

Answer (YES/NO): YES